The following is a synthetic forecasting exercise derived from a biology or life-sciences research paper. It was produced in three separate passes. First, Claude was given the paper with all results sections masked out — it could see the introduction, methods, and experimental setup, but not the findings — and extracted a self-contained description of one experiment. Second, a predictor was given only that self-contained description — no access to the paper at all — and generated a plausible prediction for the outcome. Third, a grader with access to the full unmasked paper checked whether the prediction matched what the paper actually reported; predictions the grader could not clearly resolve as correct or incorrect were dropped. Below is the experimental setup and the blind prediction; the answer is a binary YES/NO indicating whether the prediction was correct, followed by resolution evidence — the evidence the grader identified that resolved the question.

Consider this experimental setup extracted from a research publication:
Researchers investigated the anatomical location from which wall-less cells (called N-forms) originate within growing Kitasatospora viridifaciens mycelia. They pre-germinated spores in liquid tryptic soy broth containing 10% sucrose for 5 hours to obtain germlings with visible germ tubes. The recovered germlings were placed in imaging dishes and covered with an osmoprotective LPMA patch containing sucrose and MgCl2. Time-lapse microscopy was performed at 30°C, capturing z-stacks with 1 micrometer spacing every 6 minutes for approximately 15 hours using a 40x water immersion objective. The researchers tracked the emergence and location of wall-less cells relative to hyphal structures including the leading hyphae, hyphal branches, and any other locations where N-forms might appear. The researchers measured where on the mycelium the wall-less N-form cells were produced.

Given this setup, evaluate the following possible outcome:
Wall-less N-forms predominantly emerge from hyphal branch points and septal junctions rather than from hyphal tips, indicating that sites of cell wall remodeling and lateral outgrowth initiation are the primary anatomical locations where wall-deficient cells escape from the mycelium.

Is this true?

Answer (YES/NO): NO